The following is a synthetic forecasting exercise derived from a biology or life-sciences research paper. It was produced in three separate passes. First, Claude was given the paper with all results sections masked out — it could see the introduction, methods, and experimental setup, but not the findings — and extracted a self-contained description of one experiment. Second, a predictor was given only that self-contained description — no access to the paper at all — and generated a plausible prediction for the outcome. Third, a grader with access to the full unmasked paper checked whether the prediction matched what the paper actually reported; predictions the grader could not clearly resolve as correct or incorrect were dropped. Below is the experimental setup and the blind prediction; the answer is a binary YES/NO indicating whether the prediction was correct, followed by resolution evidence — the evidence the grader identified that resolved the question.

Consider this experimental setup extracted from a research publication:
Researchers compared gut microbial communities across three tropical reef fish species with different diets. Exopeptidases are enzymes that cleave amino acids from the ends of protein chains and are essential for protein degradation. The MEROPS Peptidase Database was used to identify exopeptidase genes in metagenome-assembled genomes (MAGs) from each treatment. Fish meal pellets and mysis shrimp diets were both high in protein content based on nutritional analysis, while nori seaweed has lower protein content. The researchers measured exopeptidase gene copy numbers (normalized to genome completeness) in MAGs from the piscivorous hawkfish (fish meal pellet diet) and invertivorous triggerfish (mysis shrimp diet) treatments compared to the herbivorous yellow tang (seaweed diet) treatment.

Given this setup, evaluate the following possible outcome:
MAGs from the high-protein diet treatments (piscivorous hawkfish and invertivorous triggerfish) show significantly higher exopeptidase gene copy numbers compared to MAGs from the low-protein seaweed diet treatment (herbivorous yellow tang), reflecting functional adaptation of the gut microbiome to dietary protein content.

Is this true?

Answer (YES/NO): NO